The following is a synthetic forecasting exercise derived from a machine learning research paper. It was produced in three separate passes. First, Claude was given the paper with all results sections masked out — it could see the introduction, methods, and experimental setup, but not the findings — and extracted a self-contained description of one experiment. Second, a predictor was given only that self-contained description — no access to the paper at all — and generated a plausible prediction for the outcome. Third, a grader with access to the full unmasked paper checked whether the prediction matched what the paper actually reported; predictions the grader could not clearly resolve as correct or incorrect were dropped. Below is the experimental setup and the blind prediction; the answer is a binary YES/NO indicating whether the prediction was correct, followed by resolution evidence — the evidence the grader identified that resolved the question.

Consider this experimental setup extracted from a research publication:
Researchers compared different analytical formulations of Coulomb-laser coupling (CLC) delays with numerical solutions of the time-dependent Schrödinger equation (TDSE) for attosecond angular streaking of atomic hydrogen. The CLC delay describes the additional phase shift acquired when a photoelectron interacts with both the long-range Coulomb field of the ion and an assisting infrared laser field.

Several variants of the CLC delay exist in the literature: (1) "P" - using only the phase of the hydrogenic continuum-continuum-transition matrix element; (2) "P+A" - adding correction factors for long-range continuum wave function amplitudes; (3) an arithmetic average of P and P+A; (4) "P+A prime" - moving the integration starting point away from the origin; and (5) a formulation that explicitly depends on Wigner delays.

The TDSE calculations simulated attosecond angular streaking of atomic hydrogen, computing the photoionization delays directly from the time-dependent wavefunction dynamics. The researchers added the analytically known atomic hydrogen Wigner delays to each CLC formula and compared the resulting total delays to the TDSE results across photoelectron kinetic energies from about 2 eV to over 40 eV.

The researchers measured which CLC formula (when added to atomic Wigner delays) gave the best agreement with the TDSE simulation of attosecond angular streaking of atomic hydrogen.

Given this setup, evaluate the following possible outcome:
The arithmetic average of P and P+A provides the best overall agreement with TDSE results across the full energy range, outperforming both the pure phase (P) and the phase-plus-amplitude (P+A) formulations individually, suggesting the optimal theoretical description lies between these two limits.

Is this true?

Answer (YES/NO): YES